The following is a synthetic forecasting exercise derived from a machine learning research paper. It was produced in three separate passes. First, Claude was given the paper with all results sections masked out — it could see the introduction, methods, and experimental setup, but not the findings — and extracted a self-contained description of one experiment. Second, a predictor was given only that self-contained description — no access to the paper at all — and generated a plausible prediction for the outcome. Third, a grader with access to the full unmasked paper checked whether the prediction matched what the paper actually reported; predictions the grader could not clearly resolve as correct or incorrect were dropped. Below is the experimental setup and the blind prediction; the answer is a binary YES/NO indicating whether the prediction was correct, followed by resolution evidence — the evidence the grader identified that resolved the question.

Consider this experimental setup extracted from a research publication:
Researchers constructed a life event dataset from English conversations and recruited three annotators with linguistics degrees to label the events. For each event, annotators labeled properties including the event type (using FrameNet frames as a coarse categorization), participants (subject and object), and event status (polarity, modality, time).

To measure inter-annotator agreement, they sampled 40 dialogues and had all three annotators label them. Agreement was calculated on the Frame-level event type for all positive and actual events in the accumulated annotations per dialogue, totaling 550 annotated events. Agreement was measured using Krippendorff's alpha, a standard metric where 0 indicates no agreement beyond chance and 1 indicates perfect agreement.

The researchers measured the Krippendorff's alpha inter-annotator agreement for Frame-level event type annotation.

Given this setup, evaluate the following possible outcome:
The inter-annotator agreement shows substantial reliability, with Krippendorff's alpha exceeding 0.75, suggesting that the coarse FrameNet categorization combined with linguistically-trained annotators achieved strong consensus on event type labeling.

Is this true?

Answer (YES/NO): YES